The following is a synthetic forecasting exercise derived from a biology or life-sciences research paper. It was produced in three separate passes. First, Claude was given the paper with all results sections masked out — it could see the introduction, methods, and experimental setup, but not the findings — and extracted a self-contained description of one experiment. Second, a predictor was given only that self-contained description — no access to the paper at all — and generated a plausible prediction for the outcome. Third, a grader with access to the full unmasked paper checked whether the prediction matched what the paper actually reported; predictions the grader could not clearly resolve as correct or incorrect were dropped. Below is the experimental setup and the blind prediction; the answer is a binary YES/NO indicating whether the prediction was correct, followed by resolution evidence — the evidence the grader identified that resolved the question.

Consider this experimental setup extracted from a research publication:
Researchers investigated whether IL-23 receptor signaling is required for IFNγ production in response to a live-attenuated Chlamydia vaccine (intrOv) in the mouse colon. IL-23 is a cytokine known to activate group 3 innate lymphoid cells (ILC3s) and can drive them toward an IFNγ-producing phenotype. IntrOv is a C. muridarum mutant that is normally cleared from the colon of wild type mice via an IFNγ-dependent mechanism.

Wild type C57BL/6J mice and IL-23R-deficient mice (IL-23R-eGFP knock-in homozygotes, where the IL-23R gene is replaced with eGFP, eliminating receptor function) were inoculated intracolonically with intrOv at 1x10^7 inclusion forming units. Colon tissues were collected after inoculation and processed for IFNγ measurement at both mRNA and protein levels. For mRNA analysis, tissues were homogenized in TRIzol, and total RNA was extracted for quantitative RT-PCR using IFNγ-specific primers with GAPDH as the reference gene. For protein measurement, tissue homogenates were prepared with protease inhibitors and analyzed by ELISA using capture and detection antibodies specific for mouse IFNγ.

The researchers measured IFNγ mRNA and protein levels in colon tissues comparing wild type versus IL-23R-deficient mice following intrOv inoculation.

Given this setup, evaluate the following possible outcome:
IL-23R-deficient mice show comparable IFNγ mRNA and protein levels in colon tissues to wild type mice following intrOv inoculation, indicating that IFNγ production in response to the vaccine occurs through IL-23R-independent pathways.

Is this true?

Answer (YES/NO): NO